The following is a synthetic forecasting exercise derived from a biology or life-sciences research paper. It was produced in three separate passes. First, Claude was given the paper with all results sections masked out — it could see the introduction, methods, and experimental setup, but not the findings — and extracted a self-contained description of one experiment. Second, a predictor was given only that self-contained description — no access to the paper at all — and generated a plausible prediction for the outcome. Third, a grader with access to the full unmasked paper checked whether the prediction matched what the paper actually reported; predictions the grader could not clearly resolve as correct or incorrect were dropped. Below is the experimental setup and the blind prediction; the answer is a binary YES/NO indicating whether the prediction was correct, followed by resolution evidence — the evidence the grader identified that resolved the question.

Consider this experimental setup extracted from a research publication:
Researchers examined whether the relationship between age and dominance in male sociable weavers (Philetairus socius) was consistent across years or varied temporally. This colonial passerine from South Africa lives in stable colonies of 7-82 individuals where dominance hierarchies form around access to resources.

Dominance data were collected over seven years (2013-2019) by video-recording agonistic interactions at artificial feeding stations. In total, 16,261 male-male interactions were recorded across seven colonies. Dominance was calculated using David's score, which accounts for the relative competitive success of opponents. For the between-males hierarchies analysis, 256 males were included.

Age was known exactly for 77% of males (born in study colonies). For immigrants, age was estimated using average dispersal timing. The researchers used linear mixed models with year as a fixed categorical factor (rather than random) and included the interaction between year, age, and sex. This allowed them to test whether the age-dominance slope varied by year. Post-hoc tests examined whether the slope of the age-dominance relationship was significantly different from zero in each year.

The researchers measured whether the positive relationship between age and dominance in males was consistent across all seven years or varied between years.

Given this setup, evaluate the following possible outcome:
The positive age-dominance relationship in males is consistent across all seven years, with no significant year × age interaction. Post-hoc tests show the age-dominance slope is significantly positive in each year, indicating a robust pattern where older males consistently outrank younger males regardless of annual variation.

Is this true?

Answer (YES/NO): YES